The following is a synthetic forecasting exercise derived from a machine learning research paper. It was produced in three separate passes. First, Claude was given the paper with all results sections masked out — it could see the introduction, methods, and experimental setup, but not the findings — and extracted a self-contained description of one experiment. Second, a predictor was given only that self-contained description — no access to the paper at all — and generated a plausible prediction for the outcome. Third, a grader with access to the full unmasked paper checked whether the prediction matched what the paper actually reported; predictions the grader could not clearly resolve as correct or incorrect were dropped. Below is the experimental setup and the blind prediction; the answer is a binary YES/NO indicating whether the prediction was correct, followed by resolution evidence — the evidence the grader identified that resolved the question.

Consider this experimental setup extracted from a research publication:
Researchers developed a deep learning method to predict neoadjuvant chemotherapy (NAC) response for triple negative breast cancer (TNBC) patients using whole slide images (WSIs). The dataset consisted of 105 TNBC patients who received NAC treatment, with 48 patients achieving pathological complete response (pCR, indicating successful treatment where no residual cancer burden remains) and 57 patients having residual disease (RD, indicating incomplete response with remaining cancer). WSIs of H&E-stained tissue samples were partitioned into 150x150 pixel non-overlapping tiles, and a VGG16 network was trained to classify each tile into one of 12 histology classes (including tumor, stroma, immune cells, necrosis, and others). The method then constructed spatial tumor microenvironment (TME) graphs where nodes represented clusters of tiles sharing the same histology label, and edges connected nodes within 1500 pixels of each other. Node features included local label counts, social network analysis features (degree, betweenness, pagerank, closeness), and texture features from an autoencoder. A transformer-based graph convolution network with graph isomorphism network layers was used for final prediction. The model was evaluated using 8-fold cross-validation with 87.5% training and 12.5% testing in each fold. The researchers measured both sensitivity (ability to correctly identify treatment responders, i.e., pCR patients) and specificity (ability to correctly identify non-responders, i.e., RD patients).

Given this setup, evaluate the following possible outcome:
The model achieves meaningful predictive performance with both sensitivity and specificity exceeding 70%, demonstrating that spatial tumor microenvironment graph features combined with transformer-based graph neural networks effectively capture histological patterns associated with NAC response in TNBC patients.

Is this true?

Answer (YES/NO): YES